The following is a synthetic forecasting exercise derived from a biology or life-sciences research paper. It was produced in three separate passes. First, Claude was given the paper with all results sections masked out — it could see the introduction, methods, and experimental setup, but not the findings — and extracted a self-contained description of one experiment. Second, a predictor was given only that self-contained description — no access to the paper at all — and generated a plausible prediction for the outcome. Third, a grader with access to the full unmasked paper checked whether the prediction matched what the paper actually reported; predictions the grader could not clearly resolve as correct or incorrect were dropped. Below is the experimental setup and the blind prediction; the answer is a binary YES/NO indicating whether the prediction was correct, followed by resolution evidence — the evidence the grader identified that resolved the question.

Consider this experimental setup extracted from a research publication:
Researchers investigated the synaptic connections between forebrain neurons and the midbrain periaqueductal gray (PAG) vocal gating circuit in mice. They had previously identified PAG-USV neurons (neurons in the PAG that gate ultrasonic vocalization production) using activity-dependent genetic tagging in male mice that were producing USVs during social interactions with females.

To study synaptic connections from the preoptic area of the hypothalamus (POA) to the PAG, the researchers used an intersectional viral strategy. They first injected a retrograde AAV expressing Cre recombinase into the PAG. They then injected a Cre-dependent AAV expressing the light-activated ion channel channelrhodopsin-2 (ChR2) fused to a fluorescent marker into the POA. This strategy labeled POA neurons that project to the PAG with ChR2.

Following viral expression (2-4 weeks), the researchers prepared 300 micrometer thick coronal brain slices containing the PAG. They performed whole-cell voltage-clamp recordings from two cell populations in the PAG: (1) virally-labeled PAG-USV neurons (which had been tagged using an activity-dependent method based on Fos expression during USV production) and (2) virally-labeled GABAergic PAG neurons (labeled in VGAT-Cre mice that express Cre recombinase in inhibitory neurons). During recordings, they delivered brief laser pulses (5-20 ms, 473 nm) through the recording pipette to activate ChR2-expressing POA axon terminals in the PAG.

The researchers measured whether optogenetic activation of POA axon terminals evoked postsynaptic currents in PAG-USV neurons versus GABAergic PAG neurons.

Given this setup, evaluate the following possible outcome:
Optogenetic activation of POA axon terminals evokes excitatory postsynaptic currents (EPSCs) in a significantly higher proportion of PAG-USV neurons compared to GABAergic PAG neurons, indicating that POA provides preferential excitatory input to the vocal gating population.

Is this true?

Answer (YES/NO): NO